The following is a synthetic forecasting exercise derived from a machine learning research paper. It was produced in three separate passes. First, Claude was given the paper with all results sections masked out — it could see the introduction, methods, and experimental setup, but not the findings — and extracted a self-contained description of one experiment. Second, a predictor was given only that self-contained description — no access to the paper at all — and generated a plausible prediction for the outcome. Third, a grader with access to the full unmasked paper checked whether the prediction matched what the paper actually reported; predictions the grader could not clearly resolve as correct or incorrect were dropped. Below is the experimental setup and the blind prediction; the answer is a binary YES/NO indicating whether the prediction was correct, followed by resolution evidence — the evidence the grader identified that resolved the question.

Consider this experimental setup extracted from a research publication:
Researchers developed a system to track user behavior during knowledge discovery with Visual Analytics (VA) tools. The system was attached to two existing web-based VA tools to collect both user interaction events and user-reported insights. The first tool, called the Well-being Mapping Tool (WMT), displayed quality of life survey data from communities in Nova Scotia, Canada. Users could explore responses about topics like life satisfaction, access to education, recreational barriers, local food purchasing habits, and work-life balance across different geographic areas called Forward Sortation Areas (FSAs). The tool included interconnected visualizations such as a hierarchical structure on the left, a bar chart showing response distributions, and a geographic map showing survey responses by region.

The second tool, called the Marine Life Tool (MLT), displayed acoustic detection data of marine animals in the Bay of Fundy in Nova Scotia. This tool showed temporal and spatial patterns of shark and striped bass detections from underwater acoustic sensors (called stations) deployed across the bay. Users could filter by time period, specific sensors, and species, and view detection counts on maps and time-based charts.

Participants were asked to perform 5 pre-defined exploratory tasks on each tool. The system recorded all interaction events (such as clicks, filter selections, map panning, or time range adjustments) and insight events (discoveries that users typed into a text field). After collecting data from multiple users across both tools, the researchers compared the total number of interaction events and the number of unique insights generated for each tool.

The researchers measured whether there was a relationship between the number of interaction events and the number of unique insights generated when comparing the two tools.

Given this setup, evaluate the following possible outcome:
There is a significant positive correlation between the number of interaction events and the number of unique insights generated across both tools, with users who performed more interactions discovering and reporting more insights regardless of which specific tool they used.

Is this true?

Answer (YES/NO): NO